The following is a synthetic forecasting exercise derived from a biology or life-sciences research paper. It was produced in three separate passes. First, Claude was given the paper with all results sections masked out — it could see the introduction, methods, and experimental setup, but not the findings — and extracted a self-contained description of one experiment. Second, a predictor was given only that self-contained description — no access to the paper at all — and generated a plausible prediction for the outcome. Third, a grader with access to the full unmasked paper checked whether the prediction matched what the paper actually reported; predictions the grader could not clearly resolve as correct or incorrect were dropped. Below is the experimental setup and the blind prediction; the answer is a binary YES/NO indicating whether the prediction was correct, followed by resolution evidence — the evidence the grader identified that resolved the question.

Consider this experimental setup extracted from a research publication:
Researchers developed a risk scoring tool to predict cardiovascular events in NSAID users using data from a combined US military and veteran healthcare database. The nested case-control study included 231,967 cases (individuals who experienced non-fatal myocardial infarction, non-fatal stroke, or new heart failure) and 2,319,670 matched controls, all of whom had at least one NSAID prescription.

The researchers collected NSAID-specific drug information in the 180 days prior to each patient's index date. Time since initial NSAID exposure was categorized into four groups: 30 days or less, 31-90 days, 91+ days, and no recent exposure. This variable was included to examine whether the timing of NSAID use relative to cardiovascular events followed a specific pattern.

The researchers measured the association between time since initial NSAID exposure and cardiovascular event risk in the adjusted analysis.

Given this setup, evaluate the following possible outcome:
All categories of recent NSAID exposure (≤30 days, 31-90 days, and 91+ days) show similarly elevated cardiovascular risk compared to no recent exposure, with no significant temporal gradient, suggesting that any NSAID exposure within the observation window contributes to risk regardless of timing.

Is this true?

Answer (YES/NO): NO